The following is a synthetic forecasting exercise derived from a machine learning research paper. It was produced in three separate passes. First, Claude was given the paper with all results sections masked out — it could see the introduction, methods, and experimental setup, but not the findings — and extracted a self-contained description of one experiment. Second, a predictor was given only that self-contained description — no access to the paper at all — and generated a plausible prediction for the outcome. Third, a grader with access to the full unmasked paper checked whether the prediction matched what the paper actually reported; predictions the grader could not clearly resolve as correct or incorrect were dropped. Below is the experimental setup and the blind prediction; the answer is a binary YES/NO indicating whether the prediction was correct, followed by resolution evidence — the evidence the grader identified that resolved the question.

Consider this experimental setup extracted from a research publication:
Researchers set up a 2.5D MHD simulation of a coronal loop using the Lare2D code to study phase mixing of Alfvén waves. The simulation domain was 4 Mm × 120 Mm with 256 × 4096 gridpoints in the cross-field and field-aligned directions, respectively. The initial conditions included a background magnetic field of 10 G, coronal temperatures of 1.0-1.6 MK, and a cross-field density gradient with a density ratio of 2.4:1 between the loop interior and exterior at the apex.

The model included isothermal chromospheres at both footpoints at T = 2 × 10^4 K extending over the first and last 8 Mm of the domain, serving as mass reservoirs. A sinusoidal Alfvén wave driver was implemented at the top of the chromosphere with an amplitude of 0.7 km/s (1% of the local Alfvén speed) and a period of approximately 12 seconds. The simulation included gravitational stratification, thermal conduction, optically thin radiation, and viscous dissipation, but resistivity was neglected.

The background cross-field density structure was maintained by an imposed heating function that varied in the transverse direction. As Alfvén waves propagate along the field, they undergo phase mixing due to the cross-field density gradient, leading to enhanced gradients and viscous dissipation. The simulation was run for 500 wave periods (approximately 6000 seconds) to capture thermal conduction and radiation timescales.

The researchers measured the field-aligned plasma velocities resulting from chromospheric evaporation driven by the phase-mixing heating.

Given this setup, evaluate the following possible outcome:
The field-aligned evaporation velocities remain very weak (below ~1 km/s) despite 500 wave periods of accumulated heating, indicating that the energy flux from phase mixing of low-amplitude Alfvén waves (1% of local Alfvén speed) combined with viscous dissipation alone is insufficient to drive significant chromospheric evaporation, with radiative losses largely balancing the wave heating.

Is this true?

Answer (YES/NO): NO